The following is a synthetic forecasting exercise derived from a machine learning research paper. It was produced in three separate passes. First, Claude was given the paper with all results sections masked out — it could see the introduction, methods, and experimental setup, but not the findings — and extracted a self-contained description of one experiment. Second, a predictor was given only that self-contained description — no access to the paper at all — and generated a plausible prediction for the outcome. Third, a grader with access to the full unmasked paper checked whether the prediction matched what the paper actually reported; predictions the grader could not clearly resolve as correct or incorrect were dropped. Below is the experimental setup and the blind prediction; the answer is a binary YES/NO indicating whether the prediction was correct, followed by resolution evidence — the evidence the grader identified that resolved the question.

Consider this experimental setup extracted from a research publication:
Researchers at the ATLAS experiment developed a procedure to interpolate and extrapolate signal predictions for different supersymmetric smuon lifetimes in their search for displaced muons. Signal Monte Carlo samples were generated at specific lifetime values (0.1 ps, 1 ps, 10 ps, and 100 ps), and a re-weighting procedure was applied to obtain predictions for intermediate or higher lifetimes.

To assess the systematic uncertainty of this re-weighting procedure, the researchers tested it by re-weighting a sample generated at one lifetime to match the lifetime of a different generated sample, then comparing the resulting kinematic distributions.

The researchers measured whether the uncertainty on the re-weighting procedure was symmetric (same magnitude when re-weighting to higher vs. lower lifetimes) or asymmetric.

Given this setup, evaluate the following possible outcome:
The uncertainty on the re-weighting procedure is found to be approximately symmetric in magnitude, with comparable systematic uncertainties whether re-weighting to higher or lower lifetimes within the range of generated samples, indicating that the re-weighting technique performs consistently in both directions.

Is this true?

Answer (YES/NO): NO